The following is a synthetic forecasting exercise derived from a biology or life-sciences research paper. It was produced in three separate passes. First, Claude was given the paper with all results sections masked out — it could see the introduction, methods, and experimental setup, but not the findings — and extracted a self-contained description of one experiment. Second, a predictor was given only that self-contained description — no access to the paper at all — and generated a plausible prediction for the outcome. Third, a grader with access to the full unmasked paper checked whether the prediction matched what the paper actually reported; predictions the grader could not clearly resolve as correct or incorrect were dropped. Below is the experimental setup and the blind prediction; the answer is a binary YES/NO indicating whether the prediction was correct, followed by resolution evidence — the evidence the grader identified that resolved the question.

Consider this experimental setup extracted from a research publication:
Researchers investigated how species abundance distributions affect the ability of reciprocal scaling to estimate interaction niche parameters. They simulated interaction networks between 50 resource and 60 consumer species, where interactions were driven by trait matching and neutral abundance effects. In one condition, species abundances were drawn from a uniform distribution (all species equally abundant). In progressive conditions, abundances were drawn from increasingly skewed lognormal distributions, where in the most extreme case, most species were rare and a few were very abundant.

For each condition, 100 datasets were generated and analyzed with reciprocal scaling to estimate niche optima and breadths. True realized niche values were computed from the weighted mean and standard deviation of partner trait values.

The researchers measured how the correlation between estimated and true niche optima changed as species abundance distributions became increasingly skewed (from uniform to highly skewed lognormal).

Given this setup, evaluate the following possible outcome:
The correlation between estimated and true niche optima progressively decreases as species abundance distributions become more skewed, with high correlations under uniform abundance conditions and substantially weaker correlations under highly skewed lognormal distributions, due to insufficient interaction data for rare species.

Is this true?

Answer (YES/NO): NO